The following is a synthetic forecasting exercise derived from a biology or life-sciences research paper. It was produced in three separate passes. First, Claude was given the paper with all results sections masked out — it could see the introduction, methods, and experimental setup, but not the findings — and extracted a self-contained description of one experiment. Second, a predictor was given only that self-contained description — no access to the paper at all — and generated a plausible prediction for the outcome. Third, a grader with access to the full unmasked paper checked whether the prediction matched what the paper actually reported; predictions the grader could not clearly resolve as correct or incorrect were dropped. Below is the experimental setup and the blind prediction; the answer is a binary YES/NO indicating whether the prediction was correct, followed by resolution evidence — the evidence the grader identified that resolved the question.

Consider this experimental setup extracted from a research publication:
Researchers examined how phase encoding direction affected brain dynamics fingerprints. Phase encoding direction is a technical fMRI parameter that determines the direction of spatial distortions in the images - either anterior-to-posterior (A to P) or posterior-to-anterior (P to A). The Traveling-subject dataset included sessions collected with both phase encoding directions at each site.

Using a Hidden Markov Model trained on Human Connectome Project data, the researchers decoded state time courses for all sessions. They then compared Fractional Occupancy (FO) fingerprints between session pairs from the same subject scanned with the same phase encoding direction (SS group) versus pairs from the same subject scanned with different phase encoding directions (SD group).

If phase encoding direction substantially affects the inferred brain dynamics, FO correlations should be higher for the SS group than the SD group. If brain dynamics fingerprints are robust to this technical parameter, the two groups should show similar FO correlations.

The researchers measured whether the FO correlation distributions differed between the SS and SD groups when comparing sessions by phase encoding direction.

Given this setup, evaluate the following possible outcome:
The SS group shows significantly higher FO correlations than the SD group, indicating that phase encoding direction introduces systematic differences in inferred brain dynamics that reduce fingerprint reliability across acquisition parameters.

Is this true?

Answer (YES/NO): NO